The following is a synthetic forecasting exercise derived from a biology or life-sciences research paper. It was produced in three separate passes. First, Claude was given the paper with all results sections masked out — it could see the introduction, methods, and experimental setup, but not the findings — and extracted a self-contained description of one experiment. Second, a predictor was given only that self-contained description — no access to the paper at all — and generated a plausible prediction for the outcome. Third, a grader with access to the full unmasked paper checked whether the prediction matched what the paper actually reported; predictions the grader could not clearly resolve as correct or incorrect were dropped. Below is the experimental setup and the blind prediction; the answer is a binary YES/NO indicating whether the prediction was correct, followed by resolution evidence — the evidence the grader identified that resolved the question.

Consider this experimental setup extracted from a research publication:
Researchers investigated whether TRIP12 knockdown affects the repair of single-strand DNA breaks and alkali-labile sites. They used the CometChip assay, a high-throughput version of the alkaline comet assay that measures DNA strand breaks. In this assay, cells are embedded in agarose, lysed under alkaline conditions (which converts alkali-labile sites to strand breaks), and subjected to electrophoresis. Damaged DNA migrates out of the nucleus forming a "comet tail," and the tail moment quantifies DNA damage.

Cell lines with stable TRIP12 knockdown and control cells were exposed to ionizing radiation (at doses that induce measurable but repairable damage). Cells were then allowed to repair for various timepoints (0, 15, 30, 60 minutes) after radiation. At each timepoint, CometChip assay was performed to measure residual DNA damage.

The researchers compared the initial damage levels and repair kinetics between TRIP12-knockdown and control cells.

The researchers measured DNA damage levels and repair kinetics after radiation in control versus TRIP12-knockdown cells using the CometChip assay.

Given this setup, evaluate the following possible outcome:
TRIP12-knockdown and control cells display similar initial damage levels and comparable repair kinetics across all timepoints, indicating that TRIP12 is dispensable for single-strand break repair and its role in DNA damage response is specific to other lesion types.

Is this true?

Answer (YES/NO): YES